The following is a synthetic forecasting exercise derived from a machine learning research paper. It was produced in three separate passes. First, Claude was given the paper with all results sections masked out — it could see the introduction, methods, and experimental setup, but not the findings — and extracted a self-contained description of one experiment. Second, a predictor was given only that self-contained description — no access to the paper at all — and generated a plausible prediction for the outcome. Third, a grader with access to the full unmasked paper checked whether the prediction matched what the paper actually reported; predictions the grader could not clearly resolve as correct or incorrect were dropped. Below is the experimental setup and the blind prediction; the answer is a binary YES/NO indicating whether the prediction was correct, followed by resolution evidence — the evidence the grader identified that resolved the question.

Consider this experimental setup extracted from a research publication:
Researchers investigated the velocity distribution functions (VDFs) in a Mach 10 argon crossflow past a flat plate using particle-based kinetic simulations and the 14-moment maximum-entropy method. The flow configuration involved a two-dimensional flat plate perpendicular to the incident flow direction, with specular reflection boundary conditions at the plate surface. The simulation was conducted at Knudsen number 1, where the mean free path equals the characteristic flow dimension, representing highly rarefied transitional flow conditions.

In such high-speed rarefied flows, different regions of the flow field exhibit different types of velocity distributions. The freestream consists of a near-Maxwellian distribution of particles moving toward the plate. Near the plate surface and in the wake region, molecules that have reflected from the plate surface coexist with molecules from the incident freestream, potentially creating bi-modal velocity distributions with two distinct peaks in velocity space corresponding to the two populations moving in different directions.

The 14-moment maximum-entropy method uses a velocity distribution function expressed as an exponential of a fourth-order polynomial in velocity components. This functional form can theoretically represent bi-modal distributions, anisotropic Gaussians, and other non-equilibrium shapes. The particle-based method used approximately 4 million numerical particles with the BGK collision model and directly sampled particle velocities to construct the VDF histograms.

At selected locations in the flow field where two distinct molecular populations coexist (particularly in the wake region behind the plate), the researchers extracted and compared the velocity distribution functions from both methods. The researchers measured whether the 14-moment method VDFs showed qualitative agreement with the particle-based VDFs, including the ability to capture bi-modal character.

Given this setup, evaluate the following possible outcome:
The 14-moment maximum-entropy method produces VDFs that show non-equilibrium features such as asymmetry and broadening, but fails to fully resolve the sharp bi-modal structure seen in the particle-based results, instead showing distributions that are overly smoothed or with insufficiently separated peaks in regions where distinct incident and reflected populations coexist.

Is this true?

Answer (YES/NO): YES